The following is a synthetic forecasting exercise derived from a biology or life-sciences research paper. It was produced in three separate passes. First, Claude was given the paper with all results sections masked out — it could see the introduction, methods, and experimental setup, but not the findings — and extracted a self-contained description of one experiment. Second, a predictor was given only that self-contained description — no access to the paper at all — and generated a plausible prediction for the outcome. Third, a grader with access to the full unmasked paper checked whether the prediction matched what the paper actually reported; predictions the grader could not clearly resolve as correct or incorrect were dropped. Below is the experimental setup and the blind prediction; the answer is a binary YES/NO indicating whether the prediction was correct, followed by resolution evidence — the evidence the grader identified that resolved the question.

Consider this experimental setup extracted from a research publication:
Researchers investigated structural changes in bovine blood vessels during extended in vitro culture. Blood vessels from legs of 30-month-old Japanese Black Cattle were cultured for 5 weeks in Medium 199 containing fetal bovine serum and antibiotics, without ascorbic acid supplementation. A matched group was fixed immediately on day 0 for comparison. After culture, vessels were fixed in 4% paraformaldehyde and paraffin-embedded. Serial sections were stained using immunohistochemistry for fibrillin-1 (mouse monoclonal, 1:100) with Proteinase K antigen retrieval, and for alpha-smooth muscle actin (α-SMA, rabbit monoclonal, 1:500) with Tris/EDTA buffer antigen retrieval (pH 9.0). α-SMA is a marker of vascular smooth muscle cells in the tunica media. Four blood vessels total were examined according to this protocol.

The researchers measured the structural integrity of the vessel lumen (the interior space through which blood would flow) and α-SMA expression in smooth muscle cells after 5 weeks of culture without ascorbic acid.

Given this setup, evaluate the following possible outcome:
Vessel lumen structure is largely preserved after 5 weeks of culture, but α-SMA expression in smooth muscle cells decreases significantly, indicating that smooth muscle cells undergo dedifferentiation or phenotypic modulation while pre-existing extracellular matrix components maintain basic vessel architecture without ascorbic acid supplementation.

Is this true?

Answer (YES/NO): NO